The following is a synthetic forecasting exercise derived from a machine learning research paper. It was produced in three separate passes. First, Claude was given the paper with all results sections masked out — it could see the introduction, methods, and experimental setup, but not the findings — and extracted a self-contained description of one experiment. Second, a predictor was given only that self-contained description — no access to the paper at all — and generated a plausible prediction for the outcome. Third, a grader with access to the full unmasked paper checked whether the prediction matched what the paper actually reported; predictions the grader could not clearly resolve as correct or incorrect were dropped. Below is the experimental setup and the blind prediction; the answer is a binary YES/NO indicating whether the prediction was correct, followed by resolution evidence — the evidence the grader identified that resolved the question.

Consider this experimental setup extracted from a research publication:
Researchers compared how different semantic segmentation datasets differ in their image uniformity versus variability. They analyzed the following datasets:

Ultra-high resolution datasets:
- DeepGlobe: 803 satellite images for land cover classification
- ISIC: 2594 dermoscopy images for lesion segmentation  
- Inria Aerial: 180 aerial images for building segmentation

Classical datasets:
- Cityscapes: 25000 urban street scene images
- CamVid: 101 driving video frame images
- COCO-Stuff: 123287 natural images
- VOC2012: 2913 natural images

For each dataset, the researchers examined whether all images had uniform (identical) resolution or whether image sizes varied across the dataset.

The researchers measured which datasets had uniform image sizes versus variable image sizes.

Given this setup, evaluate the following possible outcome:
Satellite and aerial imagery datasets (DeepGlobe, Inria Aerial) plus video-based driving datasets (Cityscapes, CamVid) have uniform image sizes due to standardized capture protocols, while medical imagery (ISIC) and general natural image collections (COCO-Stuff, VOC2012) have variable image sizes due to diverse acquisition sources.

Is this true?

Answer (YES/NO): YES